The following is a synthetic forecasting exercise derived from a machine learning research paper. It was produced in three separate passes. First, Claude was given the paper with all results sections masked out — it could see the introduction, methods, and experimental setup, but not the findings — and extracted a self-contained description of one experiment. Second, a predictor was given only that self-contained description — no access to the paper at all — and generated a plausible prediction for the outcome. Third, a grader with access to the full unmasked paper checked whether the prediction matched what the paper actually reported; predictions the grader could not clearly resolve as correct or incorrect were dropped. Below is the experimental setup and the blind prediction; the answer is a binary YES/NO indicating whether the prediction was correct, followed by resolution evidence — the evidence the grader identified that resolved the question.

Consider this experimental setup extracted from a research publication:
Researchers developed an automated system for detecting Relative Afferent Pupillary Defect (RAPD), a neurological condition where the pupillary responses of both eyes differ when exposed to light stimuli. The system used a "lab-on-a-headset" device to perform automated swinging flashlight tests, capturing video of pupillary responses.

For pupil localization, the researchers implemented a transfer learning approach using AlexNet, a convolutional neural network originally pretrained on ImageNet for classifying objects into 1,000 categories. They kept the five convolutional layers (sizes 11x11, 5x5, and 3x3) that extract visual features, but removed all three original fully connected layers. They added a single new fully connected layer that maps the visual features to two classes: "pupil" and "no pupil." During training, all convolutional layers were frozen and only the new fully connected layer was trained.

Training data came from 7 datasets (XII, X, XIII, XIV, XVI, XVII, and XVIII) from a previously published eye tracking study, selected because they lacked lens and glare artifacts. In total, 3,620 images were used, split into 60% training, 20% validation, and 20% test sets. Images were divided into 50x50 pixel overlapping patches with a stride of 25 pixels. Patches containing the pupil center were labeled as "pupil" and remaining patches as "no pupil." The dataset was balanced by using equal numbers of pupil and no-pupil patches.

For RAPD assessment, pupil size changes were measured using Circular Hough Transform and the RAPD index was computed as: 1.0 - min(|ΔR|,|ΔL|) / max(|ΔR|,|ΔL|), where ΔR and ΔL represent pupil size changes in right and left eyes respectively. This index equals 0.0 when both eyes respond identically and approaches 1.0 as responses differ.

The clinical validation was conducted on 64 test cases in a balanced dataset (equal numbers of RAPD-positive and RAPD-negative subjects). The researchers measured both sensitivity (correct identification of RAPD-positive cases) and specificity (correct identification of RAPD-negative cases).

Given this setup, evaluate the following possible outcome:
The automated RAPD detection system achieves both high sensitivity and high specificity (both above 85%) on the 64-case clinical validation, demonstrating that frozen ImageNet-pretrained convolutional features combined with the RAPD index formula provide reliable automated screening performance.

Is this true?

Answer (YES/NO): YES